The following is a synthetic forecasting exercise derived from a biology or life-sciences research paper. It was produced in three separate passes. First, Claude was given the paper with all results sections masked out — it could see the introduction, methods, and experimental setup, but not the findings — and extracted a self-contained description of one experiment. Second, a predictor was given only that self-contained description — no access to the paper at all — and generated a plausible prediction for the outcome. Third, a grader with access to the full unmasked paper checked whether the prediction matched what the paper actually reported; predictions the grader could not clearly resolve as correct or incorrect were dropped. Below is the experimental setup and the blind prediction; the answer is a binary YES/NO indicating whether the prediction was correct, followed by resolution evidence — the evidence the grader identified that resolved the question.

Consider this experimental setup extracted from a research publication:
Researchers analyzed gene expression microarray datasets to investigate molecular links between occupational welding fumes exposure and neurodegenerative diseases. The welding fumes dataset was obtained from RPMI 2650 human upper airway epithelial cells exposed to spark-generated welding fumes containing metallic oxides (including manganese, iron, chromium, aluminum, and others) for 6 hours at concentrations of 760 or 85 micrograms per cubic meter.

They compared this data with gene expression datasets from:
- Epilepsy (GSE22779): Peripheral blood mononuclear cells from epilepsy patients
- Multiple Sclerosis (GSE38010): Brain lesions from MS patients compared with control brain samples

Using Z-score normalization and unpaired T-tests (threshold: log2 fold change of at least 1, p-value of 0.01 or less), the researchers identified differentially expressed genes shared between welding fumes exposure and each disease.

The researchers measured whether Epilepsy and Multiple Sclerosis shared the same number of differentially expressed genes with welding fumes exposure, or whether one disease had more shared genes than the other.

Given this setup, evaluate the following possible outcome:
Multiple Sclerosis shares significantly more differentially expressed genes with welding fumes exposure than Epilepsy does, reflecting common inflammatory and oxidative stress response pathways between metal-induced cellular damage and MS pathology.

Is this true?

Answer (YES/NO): NO